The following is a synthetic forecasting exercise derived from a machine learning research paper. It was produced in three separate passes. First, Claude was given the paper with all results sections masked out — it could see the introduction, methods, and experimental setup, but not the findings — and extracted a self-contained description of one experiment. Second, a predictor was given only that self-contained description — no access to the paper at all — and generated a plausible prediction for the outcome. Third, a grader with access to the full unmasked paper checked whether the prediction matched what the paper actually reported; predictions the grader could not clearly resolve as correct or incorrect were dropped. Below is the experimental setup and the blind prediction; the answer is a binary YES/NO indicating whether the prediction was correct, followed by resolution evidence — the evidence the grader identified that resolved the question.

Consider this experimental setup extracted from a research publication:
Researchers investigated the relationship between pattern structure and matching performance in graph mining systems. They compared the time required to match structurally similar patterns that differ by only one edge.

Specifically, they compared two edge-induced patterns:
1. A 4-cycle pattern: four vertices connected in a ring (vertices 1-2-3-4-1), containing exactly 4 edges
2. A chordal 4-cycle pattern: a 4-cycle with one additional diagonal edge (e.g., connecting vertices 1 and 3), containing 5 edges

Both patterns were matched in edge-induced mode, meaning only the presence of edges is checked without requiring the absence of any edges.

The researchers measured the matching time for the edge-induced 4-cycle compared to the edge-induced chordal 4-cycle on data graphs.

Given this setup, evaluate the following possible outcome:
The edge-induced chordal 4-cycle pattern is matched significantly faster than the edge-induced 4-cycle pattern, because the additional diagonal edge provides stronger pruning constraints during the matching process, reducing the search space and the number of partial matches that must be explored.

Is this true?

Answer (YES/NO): YES